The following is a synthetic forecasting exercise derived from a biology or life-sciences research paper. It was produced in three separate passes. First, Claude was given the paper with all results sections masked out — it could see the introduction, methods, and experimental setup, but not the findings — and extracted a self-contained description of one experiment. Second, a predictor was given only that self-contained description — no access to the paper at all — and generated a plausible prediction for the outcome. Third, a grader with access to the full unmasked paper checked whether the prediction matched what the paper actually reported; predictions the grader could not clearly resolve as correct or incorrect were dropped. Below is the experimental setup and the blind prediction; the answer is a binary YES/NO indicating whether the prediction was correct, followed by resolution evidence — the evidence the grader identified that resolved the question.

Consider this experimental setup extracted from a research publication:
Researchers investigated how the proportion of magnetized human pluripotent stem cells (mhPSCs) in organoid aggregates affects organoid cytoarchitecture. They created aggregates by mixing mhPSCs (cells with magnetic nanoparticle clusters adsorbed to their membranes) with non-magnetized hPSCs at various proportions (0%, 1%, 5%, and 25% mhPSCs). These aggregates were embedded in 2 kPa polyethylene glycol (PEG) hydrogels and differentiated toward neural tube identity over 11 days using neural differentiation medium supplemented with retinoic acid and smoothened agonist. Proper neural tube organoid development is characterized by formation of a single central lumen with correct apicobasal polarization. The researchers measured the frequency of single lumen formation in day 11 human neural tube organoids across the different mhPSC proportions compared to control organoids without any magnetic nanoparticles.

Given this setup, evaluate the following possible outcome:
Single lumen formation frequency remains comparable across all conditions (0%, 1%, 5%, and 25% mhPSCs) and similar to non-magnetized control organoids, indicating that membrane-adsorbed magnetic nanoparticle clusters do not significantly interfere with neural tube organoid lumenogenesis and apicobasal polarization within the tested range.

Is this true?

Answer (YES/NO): NO